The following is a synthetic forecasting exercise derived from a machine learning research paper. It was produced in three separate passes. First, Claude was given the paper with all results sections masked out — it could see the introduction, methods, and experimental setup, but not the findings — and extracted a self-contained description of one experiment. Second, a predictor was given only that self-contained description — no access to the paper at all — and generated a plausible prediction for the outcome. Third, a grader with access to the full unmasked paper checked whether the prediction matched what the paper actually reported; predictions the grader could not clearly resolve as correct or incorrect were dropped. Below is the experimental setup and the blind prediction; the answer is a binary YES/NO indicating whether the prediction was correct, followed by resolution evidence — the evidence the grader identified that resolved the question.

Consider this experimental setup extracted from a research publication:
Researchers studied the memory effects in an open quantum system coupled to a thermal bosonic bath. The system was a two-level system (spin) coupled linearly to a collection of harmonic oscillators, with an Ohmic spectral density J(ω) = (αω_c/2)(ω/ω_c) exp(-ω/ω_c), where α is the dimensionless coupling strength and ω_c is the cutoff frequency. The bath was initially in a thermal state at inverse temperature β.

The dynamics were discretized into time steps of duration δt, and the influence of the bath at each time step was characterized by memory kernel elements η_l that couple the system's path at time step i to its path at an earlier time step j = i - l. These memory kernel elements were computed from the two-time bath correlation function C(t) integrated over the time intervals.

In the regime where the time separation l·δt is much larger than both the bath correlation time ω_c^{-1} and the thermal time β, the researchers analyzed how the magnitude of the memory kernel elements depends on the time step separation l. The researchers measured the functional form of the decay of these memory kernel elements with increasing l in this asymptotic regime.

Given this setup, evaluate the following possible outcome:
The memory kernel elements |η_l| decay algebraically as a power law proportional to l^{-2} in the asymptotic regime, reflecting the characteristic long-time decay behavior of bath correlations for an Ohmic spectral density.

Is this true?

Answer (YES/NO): YES